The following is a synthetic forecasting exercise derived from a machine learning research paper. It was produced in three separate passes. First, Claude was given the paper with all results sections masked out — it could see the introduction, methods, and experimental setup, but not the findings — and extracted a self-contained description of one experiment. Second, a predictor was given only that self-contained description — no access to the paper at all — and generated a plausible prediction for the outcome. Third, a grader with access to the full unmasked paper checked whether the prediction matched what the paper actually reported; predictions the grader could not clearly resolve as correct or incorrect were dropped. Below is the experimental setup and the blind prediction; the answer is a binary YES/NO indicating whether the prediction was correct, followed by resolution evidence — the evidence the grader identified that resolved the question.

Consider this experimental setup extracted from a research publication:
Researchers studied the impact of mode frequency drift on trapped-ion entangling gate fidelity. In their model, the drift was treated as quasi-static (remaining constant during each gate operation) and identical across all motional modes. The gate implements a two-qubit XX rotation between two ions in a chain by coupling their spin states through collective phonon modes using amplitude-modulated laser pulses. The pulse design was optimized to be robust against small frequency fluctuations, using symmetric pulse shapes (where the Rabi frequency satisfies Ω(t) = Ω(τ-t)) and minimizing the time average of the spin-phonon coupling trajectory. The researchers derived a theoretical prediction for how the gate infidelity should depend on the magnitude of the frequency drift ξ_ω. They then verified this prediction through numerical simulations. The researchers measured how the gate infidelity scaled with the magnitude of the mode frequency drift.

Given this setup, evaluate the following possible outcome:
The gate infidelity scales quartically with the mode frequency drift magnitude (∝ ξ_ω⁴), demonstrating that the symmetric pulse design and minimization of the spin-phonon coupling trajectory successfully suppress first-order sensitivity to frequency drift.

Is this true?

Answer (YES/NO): NO